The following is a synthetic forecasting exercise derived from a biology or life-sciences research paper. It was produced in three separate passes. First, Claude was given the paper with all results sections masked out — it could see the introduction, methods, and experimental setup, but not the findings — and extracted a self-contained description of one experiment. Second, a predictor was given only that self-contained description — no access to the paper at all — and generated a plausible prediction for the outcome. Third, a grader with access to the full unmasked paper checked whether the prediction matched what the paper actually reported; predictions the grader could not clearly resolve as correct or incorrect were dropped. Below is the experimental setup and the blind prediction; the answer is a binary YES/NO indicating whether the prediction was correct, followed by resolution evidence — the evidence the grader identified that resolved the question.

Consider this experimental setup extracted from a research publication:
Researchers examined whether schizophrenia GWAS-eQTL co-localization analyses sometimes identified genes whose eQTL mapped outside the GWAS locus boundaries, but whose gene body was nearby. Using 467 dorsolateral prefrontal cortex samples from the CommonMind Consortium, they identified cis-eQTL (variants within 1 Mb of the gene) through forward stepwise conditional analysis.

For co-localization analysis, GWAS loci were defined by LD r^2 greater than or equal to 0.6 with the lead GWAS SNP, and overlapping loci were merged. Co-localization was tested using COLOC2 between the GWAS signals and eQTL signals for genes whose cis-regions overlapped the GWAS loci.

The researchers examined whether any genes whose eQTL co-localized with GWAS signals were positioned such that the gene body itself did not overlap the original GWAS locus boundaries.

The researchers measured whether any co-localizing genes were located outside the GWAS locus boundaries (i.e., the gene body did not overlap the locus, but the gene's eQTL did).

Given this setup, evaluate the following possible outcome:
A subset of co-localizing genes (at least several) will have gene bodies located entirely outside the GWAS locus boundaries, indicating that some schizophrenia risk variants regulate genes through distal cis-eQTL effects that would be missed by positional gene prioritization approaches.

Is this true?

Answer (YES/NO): YES